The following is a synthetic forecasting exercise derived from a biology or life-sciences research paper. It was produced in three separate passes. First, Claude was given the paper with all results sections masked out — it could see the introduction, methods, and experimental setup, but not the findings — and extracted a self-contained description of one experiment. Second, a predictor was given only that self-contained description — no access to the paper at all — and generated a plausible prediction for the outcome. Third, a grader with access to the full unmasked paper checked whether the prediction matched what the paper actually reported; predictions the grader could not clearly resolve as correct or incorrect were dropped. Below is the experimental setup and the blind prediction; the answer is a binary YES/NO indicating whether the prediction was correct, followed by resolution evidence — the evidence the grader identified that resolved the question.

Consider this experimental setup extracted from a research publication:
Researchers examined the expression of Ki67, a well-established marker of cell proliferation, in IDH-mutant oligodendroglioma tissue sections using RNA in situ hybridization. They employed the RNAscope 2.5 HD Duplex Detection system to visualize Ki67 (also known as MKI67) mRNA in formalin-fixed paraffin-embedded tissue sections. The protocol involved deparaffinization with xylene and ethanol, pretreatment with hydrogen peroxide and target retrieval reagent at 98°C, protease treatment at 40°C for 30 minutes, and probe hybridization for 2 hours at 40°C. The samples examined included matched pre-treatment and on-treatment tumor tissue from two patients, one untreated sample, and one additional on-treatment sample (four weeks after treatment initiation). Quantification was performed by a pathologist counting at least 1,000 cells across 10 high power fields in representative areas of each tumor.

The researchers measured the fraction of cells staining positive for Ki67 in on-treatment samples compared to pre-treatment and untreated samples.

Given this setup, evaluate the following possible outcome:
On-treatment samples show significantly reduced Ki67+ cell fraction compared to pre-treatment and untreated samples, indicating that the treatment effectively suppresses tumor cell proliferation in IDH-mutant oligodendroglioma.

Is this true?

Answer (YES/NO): YES